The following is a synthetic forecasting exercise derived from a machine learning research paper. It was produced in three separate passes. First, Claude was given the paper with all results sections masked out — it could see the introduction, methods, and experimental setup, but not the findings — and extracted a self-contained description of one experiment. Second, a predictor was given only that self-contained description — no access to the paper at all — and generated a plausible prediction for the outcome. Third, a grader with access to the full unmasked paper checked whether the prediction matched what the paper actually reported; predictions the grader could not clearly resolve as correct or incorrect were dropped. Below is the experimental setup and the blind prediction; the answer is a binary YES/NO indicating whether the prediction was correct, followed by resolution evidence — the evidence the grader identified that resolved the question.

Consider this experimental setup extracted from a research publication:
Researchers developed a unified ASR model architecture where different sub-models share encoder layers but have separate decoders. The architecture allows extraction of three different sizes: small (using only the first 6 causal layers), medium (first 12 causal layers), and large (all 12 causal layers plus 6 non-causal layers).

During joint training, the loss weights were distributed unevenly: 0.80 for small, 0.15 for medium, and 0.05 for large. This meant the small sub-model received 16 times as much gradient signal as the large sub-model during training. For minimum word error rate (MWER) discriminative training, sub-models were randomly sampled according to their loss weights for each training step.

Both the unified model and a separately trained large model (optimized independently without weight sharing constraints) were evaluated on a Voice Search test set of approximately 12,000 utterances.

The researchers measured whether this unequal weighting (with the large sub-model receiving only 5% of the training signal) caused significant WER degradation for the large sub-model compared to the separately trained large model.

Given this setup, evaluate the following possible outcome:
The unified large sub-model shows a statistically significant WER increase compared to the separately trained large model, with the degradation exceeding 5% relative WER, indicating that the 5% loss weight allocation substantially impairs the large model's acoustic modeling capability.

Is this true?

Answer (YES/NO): NO